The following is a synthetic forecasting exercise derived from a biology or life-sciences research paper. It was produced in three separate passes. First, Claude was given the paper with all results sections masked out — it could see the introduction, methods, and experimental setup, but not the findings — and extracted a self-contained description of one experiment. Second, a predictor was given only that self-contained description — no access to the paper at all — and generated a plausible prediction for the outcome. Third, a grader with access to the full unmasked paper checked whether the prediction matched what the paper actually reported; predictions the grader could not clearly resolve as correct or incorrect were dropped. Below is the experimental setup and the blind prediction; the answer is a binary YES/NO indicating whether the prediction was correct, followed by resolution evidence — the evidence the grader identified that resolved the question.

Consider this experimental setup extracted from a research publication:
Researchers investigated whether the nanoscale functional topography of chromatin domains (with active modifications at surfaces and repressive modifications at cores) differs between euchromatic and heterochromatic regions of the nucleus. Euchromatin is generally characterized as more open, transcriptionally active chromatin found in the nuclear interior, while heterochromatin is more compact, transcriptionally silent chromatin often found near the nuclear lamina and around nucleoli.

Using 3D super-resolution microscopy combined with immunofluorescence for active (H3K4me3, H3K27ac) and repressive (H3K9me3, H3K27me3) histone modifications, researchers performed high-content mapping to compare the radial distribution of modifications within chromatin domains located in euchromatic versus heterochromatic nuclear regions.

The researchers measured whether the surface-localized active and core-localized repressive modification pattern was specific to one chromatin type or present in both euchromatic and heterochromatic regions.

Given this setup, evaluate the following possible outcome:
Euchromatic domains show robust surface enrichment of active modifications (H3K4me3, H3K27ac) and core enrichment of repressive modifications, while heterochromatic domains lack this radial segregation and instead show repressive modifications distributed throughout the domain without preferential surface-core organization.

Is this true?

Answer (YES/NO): NO